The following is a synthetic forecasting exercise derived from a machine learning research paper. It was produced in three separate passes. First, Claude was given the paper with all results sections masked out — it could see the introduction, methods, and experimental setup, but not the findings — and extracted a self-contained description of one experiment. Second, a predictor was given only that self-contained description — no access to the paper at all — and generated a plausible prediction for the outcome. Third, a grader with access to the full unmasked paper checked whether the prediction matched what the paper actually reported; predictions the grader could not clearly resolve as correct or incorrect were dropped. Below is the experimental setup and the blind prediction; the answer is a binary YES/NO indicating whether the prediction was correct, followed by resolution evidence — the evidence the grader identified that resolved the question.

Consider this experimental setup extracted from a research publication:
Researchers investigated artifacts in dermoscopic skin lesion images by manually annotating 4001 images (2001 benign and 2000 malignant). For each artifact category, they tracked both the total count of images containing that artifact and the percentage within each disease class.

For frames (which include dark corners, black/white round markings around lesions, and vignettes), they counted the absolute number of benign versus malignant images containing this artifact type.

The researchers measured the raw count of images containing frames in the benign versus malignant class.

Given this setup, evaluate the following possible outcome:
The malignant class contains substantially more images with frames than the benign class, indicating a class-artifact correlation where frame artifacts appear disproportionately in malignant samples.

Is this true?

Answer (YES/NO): YES